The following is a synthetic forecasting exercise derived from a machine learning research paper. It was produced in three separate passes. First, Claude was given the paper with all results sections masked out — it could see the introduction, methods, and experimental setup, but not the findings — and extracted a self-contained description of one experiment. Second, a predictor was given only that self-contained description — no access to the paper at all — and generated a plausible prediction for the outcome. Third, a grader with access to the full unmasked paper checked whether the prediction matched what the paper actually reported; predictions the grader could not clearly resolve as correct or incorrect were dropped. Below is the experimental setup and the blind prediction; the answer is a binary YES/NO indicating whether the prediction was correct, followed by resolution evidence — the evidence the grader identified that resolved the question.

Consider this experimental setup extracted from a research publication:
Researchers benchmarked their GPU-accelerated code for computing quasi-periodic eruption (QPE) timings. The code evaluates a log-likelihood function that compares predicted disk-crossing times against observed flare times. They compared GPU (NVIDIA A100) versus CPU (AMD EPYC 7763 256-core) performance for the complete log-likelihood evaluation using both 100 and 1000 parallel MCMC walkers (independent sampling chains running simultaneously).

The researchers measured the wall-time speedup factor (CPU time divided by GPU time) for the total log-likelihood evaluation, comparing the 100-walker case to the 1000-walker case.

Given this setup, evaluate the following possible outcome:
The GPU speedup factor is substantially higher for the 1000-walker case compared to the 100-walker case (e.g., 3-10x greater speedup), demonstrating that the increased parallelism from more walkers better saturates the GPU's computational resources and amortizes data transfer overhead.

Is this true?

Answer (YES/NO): YES